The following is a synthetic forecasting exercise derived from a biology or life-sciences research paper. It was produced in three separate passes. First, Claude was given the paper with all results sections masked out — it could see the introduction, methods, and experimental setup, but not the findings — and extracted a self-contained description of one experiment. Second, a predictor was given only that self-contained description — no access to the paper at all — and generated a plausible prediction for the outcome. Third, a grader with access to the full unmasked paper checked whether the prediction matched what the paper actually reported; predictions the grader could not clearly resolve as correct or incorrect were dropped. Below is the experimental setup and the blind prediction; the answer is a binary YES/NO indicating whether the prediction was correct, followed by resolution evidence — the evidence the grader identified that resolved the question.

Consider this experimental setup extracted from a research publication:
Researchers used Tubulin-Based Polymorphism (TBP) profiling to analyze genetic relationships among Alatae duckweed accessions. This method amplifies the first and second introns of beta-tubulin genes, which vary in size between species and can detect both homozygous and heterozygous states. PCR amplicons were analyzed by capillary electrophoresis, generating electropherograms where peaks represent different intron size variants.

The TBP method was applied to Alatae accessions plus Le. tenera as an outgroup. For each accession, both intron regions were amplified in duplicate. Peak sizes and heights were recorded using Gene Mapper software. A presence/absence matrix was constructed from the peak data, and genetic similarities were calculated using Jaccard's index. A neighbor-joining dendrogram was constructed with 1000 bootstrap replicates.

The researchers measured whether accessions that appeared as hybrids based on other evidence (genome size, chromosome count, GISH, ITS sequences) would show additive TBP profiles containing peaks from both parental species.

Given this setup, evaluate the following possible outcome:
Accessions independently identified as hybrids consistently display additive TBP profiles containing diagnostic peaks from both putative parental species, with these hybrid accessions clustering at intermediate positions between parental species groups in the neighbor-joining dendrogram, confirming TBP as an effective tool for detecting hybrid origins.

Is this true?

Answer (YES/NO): NO